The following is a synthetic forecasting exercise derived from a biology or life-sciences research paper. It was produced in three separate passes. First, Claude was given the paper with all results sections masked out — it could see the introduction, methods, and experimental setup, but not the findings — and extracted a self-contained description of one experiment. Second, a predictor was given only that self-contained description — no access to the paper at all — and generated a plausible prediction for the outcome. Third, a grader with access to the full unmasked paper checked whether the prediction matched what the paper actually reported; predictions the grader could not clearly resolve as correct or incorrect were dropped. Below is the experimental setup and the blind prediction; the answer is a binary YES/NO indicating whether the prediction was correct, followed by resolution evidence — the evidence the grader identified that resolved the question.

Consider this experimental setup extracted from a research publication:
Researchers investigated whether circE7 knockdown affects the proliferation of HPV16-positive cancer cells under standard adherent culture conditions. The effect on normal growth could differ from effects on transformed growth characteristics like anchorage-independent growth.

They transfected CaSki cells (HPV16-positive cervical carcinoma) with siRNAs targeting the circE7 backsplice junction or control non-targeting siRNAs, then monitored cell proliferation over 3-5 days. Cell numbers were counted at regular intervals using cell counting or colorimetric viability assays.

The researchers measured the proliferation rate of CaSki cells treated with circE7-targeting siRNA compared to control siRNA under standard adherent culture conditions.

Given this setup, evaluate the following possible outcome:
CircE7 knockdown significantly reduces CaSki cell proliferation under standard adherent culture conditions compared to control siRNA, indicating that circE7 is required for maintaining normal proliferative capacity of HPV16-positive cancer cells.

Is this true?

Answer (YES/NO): YES